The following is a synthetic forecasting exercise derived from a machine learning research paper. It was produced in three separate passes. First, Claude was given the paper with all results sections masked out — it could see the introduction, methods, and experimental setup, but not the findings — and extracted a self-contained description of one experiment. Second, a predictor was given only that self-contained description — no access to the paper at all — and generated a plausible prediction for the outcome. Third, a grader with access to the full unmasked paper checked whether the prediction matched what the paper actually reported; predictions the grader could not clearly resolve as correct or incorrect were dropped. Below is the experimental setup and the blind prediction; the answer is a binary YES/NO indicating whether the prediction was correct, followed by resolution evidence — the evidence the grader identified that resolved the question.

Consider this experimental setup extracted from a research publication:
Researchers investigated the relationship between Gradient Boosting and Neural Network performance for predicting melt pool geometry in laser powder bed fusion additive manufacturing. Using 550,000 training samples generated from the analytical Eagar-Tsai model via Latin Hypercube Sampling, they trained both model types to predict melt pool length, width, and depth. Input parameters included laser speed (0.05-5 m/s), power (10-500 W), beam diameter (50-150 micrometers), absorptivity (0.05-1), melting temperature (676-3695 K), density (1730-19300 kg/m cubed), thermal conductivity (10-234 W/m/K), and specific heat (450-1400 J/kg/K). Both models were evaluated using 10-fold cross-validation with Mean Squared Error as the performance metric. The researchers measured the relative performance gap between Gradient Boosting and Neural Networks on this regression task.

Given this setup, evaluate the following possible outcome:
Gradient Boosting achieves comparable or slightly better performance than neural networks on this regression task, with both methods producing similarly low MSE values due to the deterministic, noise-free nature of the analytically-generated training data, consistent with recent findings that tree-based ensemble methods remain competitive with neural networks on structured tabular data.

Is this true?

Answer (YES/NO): NO